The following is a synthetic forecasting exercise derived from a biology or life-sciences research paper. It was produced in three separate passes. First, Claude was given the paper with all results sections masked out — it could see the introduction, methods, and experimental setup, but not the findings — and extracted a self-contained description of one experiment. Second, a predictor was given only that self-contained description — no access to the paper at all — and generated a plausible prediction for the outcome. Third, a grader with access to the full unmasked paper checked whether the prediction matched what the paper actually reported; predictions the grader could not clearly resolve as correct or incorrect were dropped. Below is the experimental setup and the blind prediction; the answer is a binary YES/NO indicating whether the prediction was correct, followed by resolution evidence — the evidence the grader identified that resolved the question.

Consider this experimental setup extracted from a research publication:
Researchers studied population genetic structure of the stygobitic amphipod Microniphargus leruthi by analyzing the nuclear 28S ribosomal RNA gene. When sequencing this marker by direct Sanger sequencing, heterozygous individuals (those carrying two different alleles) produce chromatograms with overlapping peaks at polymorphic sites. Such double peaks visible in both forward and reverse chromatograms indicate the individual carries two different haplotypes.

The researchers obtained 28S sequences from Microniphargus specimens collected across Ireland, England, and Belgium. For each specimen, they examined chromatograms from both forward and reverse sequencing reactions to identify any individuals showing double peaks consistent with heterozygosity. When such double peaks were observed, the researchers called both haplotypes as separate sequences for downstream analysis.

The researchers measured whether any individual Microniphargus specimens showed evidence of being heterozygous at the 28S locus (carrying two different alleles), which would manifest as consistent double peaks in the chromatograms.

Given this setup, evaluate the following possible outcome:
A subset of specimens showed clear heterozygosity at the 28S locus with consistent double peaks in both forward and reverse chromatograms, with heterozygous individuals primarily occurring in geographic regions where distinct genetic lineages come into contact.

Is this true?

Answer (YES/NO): NO